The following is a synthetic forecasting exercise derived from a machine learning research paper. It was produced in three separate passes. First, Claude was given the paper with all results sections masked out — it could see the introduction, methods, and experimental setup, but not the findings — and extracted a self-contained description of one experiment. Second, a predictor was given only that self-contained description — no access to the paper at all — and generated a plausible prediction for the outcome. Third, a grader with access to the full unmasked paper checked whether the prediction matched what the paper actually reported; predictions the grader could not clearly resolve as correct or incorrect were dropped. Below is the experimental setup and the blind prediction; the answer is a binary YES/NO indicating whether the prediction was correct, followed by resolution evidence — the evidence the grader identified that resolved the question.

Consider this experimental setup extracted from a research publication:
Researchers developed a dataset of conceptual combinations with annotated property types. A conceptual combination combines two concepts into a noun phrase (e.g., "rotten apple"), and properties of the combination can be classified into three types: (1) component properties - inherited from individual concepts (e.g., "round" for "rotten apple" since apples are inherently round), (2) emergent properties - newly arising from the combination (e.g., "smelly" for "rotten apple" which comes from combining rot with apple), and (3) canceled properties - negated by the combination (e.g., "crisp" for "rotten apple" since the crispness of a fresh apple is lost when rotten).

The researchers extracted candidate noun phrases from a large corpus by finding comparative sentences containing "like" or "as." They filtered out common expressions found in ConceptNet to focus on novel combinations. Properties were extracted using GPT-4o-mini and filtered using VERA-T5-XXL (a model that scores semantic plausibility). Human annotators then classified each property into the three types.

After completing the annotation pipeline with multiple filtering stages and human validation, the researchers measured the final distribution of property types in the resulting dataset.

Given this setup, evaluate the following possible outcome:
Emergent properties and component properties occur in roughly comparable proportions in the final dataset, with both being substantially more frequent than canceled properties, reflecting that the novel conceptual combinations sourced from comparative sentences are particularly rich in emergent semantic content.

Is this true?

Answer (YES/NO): NO